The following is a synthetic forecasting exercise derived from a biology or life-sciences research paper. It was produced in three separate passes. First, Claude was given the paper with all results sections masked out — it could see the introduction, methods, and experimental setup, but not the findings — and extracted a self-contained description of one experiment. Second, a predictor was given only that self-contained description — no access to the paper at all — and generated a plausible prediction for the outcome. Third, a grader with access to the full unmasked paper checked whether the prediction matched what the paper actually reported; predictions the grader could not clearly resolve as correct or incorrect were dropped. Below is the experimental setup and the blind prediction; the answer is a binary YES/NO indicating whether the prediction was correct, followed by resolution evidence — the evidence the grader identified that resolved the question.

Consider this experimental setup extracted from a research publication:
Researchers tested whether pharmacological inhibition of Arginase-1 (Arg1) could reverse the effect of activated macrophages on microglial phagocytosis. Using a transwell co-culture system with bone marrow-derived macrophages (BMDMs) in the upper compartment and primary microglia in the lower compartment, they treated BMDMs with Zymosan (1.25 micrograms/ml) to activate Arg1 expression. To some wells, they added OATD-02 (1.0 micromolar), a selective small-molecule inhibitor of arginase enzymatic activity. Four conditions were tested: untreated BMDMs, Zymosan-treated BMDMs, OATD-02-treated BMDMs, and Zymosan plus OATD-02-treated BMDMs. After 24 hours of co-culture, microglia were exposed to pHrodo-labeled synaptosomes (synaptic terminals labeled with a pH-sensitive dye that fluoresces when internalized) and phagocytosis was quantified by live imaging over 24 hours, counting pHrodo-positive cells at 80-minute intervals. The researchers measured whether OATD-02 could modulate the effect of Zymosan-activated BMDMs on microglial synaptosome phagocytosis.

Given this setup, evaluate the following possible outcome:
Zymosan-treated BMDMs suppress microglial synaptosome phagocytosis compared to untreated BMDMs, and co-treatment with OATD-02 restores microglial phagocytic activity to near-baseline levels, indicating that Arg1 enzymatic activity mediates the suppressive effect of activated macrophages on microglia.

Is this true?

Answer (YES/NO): NO